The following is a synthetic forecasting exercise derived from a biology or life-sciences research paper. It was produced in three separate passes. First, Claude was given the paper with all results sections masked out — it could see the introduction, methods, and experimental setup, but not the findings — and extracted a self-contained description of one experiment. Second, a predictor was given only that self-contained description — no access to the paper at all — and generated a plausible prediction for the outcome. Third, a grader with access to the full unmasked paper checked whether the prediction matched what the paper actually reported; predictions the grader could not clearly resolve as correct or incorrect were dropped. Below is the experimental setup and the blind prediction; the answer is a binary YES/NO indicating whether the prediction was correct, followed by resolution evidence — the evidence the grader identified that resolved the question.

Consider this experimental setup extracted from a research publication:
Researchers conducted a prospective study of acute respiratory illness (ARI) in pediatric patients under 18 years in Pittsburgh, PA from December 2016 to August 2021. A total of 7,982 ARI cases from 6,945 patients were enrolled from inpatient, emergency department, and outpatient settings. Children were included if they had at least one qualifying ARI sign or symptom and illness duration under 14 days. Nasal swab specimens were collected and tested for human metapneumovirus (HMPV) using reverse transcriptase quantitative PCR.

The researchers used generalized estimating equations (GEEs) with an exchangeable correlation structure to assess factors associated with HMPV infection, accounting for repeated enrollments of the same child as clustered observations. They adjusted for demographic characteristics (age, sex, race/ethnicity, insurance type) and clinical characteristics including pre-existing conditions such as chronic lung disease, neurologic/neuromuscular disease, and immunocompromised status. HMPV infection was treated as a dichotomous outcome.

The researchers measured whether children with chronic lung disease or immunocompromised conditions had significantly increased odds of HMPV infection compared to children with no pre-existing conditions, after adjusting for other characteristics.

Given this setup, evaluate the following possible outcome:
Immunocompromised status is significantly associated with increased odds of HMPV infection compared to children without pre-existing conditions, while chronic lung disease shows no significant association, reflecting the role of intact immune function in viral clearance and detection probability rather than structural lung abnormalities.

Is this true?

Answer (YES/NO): NO